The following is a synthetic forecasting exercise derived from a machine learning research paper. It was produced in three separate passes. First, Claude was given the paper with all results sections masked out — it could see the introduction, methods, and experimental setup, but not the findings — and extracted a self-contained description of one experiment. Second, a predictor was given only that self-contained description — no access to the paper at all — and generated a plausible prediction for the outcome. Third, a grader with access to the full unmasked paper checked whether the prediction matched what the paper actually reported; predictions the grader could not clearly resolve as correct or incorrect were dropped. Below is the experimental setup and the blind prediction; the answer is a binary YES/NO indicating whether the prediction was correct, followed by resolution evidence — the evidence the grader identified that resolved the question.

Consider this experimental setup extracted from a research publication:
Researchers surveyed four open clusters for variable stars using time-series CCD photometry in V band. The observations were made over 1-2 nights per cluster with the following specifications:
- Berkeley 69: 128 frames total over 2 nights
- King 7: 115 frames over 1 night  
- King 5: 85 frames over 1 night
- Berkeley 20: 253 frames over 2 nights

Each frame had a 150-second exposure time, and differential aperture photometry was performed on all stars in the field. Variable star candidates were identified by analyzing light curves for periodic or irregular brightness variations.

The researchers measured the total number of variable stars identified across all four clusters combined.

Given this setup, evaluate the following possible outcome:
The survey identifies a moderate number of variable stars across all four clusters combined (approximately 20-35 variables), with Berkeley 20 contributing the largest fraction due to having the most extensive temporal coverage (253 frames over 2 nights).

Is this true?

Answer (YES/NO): NO